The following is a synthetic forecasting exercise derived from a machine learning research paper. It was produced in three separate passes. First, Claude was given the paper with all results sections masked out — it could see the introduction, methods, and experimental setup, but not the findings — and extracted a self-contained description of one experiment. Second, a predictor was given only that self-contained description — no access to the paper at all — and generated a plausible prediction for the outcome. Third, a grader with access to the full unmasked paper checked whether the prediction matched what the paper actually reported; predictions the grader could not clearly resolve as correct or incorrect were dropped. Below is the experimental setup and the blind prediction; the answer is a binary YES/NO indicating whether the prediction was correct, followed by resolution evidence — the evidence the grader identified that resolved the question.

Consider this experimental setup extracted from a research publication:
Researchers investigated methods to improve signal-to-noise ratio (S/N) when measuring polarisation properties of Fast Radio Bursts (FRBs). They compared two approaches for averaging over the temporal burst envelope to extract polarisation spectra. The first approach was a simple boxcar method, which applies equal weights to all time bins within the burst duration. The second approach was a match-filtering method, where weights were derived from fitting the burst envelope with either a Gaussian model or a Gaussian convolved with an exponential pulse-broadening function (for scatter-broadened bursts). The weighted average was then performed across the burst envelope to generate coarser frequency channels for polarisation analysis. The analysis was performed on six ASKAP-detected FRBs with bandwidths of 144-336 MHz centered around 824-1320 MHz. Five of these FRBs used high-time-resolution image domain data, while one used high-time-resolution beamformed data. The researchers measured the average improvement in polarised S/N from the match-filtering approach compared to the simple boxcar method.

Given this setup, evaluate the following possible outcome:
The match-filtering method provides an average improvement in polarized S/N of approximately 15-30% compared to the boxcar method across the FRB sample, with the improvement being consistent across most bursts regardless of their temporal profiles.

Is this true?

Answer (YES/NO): NO